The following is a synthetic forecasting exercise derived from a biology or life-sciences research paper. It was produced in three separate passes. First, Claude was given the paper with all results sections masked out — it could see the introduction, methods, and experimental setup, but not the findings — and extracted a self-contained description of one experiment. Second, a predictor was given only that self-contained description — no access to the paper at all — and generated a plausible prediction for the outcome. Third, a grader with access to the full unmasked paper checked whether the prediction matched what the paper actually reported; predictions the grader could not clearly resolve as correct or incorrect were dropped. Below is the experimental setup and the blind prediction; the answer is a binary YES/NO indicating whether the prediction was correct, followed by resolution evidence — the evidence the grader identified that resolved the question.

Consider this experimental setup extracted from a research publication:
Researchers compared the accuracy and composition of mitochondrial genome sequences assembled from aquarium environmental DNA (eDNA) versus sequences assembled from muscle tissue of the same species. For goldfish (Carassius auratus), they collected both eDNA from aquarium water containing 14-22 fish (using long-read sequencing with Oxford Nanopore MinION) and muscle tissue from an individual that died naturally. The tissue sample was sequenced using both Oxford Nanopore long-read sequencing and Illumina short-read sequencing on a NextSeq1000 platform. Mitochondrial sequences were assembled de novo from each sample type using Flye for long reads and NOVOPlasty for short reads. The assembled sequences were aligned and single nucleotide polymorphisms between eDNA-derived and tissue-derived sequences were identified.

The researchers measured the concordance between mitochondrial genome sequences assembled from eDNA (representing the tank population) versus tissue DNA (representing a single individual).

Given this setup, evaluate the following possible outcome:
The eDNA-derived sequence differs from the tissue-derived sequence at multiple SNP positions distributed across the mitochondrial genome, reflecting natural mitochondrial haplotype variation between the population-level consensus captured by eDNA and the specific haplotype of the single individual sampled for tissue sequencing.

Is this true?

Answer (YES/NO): NO